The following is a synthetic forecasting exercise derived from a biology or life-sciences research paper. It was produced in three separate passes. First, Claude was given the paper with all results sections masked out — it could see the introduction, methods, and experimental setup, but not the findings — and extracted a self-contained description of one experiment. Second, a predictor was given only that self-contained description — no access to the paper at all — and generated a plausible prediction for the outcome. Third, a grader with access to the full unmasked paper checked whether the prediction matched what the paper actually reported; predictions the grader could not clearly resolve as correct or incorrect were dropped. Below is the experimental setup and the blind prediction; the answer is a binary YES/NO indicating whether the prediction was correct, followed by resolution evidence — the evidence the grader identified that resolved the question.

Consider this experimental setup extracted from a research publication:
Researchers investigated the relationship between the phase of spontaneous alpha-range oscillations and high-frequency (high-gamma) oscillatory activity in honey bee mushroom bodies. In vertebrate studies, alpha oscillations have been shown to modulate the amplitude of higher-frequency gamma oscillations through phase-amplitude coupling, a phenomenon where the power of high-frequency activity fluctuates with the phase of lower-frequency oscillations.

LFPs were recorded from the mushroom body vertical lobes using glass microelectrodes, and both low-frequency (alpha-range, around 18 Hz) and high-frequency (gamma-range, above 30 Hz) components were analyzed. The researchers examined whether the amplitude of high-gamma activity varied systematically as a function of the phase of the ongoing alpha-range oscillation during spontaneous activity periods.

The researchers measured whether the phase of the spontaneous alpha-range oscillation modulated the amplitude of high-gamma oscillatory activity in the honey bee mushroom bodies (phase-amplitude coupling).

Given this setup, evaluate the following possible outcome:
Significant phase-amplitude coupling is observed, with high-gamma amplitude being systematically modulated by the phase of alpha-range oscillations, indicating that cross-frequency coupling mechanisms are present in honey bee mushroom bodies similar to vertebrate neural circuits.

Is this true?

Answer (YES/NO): YES